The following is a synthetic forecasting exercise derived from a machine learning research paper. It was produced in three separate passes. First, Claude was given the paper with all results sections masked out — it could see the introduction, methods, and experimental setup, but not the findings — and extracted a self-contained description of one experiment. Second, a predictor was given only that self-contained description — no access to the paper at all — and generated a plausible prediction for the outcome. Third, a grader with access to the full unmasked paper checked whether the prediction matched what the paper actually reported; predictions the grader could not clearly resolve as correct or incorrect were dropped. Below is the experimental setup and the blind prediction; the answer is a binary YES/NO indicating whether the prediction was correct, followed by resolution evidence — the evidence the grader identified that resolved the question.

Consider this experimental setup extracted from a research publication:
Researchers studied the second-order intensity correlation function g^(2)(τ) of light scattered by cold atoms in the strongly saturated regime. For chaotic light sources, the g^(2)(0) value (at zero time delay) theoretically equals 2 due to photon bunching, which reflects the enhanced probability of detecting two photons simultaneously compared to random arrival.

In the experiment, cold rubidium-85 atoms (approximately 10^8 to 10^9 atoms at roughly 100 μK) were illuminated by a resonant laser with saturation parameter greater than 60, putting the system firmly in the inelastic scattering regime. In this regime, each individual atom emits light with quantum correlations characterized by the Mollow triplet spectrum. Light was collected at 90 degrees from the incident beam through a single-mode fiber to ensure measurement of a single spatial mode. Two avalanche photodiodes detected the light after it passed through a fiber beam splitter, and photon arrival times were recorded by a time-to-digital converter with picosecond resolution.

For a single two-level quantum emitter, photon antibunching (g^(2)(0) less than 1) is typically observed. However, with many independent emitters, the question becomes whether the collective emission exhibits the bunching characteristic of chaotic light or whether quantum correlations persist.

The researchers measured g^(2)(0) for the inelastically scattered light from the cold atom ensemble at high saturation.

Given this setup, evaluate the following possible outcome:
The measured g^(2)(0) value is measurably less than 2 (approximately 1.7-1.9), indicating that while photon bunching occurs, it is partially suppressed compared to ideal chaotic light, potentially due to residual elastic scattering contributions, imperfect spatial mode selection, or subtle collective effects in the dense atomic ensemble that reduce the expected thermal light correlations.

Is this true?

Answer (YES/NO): NO